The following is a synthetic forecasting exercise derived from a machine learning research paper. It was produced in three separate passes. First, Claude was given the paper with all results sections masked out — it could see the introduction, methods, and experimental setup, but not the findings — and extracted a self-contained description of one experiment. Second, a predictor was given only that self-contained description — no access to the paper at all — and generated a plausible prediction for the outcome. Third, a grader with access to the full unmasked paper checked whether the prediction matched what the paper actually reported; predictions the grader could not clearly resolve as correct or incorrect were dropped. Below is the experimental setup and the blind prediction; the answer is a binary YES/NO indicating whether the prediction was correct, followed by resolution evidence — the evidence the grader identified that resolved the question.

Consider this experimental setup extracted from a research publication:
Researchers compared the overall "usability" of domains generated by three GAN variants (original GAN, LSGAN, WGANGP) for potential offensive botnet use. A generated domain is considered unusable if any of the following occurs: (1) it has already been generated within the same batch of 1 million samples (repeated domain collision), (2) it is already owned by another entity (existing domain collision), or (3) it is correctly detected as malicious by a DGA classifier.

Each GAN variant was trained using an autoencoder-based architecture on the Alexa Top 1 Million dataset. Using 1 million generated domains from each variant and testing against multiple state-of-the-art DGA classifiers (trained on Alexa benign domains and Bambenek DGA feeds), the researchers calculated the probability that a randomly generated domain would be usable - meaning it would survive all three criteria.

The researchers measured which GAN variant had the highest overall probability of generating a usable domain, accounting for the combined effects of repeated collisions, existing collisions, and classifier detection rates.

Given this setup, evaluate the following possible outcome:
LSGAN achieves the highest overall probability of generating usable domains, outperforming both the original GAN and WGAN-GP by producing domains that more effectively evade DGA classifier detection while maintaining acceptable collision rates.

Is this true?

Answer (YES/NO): NO